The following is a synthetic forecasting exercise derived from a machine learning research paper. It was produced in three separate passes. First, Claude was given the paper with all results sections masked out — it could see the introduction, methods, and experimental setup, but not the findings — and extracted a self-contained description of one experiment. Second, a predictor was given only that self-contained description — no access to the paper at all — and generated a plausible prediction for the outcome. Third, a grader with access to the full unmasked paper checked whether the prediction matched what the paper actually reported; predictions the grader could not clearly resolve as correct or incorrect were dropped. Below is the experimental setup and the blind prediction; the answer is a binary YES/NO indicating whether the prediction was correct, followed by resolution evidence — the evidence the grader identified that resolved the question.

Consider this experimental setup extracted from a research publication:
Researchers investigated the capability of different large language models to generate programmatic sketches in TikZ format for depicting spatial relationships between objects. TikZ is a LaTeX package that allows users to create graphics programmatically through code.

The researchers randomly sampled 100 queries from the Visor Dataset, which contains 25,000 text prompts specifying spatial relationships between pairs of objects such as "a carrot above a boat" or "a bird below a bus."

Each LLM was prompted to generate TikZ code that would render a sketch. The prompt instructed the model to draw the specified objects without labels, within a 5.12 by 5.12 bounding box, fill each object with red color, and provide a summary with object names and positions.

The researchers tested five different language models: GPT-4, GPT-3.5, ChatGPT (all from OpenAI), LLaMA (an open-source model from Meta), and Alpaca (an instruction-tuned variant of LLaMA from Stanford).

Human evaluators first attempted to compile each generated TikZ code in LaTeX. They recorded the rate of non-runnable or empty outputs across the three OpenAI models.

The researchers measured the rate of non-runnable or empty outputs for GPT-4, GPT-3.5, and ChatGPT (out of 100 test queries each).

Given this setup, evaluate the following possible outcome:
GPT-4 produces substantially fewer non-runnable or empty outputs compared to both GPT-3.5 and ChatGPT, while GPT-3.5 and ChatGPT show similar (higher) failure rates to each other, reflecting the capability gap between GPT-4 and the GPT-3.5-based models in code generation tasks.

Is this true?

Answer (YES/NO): NO